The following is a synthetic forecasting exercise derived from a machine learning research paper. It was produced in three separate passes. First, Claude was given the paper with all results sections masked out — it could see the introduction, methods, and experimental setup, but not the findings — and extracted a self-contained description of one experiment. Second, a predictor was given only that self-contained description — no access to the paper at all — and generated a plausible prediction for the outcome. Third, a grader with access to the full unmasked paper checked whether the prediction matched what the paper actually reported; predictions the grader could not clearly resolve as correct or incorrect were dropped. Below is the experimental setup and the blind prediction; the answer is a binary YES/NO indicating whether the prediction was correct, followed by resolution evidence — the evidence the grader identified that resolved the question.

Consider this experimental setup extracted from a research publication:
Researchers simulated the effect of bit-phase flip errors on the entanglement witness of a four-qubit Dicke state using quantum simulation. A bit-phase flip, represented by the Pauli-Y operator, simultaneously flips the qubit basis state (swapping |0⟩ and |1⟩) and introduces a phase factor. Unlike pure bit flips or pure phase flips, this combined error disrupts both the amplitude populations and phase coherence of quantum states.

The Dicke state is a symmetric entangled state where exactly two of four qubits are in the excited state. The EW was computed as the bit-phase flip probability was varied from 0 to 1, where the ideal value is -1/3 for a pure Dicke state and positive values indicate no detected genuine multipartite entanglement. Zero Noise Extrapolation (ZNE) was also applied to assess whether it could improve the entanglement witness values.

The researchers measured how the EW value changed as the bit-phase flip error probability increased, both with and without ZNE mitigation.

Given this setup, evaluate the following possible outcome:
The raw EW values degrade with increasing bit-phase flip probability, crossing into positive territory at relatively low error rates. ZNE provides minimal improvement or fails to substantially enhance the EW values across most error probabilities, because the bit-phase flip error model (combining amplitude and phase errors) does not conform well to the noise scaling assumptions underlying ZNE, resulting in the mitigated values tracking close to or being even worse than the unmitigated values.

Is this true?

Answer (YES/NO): NO